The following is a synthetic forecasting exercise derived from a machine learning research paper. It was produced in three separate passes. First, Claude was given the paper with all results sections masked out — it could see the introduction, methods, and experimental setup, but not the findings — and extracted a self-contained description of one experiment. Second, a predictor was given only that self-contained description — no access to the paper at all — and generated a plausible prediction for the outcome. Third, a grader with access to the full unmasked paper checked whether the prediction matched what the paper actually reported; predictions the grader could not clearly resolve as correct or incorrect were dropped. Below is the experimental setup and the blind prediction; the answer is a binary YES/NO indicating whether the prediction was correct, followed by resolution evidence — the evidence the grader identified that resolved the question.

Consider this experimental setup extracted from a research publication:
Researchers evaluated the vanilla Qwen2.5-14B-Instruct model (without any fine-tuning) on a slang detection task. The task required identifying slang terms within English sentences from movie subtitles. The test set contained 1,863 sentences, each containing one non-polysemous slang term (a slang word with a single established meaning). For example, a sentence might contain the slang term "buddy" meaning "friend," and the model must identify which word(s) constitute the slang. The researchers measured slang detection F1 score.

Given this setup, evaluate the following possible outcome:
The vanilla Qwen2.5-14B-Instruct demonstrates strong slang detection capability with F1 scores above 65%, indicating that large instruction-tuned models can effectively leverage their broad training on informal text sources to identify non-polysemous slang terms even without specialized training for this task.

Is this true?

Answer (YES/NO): YES